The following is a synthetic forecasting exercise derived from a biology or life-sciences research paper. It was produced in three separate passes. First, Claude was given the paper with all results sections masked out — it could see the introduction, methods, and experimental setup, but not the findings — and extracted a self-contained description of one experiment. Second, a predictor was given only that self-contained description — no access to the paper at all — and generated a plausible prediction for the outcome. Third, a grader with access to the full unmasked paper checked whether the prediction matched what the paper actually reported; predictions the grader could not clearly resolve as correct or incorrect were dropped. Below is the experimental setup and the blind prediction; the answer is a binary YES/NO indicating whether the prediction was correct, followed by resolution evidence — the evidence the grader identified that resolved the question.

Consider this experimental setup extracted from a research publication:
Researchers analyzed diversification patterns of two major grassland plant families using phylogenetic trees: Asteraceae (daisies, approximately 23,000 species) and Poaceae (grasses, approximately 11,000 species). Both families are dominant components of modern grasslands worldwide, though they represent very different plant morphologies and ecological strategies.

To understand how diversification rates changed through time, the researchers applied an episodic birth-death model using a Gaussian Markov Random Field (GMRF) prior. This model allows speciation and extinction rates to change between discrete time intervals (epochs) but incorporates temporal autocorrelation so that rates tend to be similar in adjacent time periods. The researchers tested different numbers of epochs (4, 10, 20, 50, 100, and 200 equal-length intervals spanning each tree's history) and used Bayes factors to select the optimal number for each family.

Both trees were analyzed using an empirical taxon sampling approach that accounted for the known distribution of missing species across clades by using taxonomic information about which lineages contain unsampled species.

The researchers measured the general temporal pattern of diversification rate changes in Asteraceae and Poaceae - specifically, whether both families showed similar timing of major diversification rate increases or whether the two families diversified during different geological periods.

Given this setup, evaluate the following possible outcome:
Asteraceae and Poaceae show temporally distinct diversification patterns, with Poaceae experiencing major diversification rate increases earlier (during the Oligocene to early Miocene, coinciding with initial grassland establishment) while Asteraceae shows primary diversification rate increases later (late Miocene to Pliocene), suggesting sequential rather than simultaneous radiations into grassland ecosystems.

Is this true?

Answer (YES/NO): NO